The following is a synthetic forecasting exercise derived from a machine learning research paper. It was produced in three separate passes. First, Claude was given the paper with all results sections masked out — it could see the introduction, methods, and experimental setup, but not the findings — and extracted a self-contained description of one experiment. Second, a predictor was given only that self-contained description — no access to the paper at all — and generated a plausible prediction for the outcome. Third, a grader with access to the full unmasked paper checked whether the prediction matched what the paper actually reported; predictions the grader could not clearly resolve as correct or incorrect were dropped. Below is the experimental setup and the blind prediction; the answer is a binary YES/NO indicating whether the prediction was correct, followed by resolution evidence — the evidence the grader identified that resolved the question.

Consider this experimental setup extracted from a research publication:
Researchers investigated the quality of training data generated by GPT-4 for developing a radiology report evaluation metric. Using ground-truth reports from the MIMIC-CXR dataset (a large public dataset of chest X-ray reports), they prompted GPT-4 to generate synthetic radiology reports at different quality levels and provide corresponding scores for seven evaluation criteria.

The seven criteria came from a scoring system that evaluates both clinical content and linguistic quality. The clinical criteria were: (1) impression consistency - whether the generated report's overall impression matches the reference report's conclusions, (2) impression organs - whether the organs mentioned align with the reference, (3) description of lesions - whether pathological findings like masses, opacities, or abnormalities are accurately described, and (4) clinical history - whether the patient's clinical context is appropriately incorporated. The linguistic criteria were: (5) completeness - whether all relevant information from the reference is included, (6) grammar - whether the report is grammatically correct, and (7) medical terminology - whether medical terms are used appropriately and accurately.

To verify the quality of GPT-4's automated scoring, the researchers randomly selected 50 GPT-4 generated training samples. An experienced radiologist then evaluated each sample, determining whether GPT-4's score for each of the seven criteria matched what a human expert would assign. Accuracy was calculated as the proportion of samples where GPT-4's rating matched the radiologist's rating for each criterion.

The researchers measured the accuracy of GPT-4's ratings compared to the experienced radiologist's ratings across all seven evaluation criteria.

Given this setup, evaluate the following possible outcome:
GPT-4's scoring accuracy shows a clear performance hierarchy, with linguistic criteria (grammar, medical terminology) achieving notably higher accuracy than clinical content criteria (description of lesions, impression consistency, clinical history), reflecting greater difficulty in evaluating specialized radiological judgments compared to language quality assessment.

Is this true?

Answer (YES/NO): YES